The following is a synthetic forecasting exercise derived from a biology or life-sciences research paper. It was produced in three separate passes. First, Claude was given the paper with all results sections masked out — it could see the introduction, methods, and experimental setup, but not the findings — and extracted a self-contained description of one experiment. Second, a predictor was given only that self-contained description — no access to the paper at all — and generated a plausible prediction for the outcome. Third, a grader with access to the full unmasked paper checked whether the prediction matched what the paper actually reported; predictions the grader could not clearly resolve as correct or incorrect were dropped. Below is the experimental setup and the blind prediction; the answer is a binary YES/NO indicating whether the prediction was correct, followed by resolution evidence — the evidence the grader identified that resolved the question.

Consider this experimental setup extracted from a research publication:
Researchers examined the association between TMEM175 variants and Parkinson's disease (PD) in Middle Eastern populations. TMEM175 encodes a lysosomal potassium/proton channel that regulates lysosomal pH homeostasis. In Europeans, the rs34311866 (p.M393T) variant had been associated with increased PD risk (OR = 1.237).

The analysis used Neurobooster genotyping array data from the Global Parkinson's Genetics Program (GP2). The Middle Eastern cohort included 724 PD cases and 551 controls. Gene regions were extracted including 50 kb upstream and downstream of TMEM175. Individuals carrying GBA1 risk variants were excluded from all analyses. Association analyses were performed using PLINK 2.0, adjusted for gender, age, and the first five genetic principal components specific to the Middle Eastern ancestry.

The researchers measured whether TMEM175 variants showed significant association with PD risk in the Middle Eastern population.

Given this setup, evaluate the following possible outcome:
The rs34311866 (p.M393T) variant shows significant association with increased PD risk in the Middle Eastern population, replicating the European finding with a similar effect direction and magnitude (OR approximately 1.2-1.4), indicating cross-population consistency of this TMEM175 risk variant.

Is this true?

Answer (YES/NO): YES